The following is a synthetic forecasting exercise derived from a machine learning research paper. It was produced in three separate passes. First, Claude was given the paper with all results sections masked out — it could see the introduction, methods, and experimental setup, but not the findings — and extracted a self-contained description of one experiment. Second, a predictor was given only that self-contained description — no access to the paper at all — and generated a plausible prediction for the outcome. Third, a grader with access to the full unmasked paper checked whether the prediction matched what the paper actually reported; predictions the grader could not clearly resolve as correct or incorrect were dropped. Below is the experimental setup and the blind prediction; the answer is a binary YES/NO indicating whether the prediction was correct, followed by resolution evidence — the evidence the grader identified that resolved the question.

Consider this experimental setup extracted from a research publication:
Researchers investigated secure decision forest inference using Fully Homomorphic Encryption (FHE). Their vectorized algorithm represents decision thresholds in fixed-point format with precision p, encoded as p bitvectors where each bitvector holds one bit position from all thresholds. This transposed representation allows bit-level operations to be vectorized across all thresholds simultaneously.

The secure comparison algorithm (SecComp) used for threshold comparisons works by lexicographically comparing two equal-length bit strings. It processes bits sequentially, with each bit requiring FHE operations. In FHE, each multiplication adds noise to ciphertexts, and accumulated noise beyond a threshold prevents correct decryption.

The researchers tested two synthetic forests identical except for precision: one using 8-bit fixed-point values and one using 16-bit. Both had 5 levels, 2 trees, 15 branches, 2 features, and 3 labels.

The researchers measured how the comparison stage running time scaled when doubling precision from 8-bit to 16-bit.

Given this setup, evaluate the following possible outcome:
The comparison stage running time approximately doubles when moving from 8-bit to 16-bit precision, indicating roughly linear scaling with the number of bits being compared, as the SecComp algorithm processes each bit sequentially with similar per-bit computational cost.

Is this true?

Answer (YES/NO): NO